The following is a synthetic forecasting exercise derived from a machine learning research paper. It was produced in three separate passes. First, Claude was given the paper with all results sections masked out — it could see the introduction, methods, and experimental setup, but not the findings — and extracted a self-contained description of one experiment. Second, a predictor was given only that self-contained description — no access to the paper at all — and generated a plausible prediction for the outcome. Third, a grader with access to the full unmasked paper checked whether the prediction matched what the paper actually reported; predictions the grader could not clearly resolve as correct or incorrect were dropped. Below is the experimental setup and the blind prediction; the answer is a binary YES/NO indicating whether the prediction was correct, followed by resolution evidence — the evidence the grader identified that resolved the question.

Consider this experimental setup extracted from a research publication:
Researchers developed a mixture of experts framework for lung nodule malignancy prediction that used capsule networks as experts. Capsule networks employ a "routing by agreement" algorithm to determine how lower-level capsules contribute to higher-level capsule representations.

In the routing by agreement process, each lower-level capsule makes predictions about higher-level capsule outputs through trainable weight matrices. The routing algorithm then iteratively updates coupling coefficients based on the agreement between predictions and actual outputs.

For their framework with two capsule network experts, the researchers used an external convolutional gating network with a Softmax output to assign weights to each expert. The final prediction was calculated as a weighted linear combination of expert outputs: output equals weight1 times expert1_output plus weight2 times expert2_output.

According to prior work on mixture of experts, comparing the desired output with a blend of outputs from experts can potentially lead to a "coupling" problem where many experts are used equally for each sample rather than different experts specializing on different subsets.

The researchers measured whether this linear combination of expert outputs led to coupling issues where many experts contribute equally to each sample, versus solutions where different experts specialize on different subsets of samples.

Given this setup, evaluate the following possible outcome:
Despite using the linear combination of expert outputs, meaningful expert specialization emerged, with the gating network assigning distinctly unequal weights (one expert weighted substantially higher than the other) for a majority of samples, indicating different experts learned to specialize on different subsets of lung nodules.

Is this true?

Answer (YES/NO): YES